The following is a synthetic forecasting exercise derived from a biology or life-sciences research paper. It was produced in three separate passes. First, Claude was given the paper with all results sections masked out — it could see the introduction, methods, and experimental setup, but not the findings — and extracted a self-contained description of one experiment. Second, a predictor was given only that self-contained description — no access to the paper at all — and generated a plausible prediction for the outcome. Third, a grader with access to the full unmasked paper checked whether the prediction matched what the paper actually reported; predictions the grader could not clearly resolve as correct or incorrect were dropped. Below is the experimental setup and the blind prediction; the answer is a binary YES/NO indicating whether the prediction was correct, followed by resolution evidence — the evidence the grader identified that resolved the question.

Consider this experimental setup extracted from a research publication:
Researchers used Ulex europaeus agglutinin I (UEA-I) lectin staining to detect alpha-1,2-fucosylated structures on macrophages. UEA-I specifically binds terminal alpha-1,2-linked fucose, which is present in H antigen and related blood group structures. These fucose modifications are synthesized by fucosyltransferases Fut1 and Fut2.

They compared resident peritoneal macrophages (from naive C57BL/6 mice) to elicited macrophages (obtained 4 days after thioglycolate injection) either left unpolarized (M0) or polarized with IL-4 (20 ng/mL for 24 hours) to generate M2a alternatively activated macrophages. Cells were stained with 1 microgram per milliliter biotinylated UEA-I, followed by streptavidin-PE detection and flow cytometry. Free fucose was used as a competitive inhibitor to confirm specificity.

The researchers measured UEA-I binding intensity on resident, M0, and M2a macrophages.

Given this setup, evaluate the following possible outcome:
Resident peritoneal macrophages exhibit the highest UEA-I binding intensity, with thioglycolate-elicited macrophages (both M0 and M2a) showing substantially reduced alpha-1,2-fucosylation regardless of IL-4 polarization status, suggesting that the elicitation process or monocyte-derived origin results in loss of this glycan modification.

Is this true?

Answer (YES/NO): NO